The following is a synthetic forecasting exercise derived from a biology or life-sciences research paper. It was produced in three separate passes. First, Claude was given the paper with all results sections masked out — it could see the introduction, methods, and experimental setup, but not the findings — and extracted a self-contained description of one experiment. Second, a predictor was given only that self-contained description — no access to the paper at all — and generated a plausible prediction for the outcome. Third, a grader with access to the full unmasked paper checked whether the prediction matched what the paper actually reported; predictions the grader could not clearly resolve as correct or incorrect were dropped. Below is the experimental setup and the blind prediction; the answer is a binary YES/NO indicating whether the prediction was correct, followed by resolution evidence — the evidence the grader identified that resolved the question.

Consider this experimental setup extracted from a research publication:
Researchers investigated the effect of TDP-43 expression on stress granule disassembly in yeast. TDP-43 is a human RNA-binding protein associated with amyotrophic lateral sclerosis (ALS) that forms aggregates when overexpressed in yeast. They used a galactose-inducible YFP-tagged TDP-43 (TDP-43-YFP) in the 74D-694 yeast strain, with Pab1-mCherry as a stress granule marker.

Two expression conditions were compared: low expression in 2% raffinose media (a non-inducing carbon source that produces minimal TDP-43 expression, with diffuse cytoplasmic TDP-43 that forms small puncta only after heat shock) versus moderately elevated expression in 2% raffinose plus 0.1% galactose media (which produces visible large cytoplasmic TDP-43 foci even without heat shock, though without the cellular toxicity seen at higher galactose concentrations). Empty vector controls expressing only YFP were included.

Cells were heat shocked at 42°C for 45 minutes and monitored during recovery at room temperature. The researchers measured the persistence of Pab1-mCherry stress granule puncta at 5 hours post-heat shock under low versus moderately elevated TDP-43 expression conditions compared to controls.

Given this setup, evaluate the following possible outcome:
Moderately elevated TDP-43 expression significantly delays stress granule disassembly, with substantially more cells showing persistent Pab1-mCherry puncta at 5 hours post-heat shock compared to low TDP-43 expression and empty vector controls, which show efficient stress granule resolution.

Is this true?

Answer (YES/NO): NO